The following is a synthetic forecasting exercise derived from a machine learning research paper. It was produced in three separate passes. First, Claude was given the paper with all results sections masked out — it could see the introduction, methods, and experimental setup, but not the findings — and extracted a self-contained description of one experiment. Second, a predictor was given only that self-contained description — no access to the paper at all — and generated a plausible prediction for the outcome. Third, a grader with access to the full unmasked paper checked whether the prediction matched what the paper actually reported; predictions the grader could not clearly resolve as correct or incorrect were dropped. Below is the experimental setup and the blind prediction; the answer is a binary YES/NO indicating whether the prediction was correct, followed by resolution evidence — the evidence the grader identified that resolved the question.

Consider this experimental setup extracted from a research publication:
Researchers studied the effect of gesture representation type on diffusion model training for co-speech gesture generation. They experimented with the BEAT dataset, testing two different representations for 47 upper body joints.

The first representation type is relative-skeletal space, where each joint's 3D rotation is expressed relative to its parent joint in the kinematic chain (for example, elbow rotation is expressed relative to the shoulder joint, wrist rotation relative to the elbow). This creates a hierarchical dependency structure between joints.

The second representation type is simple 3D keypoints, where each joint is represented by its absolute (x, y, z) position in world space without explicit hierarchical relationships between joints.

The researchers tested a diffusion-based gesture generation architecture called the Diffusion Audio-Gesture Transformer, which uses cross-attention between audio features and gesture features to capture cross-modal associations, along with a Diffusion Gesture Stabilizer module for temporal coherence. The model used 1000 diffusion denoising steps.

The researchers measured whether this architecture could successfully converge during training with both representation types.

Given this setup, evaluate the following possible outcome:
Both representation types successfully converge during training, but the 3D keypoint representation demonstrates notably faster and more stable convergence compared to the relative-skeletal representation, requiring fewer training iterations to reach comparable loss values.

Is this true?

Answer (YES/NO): NO